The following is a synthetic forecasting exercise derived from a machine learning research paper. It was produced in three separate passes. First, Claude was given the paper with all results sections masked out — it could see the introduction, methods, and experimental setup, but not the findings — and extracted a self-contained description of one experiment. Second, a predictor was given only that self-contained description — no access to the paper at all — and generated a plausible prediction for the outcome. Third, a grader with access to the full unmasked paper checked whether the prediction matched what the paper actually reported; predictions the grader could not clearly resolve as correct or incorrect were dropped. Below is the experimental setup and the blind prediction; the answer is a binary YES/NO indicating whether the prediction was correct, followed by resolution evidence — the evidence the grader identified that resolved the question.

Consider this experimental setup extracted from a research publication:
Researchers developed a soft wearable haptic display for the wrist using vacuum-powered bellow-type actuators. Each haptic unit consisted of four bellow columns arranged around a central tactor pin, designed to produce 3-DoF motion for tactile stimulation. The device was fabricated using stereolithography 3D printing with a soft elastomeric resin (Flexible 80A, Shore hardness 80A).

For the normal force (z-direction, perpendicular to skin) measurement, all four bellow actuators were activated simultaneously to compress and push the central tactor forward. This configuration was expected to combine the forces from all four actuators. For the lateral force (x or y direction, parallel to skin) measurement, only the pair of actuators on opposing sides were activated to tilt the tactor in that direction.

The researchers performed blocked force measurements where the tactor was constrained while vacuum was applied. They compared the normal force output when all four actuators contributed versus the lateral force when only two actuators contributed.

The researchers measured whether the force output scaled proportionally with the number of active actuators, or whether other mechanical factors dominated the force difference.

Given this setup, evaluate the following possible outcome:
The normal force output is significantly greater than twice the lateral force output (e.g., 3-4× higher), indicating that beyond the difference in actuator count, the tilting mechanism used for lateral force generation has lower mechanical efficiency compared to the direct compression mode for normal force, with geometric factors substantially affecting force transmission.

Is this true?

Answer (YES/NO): NO